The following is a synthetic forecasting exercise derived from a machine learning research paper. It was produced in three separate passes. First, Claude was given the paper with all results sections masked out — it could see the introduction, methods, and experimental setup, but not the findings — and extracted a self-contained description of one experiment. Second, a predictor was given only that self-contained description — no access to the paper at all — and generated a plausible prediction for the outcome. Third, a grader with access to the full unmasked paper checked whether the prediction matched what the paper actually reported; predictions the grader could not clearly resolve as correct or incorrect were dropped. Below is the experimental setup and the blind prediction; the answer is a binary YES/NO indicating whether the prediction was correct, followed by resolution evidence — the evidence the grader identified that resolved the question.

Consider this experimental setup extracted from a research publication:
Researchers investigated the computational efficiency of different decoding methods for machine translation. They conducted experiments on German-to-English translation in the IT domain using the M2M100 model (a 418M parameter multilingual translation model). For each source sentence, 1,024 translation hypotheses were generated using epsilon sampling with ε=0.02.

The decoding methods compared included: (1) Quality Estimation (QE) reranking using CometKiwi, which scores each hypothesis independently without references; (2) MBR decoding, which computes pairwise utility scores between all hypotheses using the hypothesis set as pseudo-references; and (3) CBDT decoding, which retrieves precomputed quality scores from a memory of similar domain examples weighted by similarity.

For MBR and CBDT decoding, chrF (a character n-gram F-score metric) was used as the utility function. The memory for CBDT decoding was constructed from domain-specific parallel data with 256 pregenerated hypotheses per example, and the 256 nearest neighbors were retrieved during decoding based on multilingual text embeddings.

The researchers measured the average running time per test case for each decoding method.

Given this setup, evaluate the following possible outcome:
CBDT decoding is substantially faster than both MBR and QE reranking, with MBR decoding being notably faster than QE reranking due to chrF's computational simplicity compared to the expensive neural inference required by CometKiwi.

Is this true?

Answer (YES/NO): NO